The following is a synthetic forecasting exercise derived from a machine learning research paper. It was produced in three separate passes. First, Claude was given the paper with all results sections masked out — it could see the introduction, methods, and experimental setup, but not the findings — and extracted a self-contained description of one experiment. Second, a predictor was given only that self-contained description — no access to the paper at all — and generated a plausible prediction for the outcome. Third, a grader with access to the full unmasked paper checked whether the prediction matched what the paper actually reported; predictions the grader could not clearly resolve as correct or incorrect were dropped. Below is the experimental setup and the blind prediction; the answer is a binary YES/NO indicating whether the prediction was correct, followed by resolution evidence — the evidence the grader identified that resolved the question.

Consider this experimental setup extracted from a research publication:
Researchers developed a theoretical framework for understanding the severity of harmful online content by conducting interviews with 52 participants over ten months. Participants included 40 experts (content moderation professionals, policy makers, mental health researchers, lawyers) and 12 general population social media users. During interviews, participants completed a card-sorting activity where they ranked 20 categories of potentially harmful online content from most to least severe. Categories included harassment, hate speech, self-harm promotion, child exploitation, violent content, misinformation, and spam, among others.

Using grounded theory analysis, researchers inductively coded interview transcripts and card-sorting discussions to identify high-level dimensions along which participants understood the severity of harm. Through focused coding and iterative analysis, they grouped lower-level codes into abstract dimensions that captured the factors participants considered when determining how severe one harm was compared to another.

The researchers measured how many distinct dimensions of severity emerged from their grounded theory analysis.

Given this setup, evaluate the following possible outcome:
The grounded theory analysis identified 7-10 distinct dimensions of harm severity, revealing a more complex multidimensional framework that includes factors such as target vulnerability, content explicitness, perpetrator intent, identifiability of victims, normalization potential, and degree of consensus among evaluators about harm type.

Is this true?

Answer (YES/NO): NO